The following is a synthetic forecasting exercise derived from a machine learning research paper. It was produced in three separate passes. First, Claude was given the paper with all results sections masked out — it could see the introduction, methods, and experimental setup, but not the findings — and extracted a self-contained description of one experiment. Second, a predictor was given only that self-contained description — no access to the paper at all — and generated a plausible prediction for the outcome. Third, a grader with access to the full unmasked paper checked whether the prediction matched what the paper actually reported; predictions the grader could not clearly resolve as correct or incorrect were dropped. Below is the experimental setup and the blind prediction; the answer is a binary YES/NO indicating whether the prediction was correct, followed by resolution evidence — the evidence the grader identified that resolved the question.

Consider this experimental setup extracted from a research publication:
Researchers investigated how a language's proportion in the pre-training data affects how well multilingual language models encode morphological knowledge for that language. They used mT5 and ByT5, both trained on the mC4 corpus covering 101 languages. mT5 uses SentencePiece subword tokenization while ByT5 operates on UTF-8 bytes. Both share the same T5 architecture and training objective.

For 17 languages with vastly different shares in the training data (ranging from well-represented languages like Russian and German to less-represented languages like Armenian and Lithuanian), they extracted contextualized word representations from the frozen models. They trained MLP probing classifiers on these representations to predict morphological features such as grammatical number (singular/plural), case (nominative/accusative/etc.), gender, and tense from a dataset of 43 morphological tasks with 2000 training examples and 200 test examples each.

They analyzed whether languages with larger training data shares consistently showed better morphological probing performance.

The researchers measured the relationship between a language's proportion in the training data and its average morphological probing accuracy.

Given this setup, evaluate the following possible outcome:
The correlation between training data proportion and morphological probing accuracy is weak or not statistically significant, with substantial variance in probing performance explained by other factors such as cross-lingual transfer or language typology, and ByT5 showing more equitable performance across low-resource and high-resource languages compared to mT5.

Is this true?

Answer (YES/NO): NO